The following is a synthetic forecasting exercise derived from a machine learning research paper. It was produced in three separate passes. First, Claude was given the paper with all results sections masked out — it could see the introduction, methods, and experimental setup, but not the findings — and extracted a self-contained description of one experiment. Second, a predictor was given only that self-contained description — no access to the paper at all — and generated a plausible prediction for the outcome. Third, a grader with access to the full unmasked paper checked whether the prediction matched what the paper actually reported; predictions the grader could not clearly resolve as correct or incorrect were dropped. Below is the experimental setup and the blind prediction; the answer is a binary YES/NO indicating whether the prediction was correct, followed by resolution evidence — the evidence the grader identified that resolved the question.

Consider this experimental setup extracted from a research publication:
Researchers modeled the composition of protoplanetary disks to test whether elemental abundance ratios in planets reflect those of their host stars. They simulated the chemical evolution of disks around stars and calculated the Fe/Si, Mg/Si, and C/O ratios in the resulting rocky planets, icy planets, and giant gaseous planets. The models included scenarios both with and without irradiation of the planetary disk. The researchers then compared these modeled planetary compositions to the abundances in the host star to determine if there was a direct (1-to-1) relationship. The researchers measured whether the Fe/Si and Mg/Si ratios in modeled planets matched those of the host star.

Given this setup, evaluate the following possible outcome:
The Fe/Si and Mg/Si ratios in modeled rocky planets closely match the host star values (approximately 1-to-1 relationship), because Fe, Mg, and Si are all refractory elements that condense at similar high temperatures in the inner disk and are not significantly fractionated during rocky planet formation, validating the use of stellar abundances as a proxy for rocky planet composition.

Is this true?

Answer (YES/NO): YES